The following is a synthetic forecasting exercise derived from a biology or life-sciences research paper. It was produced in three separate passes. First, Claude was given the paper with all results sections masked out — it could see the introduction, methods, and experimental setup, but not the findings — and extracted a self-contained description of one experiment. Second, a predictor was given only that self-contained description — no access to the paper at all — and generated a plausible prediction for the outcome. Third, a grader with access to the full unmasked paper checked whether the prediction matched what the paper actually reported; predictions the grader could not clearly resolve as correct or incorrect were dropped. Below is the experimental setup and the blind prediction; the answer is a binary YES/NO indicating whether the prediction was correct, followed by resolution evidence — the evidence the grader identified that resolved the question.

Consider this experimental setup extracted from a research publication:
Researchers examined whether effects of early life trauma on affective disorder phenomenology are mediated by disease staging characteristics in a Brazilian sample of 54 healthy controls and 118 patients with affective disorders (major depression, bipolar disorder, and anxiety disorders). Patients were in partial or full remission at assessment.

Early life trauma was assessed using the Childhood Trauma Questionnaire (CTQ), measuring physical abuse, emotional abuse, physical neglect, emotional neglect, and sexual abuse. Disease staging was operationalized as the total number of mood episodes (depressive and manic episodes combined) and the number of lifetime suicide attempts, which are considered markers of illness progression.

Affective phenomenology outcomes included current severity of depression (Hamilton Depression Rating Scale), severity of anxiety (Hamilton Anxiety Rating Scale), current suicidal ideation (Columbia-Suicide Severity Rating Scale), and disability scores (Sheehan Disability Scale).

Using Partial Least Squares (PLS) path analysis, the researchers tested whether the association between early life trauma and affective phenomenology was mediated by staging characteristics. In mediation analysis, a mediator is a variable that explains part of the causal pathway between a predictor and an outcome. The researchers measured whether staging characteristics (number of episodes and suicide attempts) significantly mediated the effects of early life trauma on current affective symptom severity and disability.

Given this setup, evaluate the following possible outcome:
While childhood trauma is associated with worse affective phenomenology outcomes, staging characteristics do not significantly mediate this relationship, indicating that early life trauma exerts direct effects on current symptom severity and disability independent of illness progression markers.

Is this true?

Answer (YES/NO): NO